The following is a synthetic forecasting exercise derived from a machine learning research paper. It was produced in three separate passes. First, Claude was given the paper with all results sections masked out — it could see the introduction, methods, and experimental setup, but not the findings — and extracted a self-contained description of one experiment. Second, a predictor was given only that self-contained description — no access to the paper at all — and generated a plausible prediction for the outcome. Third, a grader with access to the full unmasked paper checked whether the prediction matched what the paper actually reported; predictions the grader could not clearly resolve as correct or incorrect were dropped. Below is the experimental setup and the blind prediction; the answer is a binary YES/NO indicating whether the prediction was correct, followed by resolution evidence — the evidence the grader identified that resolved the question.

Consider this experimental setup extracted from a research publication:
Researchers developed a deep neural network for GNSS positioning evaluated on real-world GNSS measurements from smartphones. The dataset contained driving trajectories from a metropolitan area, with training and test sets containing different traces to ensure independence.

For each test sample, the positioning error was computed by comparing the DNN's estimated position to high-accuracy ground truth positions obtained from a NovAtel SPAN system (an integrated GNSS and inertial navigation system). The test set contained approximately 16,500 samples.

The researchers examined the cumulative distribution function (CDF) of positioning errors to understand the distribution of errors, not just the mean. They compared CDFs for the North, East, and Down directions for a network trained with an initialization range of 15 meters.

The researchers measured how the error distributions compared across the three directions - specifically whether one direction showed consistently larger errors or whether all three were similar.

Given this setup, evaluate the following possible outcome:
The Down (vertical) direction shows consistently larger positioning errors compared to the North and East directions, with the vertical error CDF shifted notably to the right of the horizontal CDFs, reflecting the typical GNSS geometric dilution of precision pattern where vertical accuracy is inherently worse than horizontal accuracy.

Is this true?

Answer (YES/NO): NO